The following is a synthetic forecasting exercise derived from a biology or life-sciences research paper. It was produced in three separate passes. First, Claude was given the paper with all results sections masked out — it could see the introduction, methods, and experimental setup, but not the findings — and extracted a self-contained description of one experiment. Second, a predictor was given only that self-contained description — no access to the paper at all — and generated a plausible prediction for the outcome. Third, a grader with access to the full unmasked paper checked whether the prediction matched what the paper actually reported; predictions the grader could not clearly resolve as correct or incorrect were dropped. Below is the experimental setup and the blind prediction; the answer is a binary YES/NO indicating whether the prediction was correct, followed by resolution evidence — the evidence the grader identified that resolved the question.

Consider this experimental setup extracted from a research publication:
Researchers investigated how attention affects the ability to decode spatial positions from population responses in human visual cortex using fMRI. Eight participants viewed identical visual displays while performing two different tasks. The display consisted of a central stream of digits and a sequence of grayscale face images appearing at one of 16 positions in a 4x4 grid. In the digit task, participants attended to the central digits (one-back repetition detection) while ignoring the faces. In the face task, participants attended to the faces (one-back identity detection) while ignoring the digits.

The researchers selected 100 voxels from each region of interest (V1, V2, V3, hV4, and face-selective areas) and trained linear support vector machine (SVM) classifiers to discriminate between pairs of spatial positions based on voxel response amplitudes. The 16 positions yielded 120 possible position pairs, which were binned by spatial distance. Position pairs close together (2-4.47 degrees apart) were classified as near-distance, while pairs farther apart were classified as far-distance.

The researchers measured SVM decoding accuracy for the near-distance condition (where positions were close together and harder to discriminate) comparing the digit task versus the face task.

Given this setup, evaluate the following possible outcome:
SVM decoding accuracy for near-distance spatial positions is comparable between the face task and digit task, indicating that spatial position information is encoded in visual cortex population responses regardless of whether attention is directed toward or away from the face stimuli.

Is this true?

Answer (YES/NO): NO